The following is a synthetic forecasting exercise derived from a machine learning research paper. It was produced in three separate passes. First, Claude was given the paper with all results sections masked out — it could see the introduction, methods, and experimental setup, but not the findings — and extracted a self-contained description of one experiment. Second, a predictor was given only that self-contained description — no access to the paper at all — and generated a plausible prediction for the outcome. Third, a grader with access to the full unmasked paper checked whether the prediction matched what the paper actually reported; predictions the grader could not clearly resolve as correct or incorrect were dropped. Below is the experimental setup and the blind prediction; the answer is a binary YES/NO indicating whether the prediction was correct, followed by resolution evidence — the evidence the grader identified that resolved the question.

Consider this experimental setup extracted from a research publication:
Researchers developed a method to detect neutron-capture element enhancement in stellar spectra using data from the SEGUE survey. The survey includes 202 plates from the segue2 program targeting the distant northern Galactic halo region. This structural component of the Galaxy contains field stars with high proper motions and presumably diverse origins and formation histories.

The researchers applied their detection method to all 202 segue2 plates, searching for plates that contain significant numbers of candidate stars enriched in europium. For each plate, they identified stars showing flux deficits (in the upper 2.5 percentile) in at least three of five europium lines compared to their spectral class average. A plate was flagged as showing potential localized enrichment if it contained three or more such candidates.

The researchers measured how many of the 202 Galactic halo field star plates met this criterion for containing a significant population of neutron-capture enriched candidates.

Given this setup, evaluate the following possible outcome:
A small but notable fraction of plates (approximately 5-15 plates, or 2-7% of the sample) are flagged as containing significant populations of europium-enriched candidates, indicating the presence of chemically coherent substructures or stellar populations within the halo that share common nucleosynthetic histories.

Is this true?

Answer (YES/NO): NO